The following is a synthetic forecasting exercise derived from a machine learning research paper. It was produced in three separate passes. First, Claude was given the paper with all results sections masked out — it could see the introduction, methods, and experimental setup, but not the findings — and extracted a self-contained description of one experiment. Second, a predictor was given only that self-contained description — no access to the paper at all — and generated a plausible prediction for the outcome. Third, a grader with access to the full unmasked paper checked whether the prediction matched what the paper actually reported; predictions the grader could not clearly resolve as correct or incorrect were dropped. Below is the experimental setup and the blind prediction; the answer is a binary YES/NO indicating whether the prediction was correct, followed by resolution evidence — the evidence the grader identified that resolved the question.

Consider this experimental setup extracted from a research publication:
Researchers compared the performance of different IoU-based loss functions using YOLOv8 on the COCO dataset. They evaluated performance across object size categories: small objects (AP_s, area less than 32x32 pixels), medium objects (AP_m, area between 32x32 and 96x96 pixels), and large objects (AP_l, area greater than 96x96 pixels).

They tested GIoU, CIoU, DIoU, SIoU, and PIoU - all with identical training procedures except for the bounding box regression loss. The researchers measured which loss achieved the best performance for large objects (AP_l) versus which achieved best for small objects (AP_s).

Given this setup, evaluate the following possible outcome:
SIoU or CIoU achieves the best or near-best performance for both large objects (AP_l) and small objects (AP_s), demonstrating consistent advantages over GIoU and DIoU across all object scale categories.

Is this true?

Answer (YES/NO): NO